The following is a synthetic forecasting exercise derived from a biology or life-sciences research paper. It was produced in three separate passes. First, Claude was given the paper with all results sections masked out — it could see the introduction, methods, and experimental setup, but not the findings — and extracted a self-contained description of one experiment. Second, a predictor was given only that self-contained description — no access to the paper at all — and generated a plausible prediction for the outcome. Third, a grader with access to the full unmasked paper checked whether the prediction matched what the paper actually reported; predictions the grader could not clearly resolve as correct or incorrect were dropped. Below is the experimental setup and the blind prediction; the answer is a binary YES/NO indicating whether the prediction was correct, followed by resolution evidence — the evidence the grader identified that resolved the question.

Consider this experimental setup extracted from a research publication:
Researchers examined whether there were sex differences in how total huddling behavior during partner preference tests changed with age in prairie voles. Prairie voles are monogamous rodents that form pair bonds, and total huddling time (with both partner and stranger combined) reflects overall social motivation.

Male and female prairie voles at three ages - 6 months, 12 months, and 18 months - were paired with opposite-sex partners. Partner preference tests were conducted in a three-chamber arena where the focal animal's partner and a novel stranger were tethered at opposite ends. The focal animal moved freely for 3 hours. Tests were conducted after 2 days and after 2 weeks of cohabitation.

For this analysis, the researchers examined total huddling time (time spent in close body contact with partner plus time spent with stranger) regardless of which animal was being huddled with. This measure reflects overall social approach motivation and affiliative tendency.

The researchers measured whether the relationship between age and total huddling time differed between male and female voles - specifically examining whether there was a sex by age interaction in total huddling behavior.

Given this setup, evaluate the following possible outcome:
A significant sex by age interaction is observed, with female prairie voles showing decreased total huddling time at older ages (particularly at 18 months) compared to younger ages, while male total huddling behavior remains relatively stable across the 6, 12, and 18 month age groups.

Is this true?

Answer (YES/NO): NO